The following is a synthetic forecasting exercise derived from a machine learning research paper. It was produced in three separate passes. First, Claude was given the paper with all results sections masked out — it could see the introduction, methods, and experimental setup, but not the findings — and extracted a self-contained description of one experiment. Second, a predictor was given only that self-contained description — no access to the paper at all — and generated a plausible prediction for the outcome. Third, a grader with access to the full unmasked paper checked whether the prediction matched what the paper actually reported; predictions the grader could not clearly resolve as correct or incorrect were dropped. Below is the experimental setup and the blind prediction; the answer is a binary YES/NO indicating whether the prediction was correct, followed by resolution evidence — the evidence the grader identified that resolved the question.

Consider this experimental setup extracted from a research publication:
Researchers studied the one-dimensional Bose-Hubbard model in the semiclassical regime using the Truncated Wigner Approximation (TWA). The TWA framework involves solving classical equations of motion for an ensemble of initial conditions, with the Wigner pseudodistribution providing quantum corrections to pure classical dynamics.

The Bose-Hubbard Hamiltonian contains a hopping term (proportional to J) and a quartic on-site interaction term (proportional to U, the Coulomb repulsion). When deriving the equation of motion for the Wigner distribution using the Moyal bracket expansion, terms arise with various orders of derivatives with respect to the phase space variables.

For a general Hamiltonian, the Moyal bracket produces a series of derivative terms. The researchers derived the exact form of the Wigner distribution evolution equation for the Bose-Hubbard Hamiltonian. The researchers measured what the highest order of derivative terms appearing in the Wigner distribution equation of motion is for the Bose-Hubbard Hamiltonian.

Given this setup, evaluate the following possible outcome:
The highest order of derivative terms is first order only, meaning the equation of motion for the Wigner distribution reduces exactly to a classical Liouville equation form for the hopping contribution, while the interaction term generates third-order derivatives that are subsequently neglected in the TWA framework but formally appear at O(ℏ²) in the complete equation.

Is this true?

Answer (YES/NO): NO